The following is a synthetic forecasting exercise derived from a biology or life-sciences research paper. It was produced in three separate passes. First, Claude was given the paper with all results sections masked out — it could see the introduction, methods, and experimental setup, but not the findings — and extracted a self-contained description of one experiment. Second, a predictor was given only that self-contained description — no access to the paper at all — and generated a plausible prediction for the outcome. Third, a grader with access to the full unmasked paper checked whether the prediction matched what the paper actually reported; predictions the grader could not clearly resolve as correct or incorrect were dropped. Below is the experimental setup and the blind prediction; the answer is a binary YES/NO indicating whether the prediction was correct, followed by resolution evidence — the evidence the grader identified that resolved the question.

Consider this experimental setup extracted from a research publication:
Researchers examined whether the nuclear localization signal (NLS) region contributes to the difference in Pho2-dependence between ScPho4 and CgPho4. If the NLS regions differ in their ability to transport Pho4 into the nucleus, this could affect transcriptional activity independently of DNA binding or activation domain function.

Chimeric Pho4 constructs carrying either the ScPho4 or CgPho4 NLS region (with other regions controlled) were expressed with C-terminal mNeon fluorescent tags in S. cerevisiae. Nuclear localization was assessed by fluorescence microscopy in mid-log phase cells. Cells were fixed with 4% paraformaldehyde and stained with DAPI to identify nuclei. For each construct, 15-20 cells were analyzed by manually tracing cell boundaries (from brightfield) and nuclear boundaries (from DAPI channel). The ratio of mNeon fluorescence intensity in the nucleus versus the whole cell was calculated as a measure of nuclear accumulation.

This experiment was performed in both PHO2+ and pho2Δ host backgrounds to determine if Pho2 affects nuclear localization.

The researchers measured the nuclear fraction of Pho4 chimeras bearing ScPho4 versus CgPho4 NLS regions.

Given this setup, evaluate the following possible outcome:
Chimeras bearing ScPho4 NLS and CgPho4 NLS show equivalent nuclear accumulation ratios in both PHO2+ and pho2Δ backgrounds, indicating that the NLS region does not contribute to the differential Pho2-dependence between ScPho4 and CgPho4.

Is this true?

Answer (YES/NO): NO